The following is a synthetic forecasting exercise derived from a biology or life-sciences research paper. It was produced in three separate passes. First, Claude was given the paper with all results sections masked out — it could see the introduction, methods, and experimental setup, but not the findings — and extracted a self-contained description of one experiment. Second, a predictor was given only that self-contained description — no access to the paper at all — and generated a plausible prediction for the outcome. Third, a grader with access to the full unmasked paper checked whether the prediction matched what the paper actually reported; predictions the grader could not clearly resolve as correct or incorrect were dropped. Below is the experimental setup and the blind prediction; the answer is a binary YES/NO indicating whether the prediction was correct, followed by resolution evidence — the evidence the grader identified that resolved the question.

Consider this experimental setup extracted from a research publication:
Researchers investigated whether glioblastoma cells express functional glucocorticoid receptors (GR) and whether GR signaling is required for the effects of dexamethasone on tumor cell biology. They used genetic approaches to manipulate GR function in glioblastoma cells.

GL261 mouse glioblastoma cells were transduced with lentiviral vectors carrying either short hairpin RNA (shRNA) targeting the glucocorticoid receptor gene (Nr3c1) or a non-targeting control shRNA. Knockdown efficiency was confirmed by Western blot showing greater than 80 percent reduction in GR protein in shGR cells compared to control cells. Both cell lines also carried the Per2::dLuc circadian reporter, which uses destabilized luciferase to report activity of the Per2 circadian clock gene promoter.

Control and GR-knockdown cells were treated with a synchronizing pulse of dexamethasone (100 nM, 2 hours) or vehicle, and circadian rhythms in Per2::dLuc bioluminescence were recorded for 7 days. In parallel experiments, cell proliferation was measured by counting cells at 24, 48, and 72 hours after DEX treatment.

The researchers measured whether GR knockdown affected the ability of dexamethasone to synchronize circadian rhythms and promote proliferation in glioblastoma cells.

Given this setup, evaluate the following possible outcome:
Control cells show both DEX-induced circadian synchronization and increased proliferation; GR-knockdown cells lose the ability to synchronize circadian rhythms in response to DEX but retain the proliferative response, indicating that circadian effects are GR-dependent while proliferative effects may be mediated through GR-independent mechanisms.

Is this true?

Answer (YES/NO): NO